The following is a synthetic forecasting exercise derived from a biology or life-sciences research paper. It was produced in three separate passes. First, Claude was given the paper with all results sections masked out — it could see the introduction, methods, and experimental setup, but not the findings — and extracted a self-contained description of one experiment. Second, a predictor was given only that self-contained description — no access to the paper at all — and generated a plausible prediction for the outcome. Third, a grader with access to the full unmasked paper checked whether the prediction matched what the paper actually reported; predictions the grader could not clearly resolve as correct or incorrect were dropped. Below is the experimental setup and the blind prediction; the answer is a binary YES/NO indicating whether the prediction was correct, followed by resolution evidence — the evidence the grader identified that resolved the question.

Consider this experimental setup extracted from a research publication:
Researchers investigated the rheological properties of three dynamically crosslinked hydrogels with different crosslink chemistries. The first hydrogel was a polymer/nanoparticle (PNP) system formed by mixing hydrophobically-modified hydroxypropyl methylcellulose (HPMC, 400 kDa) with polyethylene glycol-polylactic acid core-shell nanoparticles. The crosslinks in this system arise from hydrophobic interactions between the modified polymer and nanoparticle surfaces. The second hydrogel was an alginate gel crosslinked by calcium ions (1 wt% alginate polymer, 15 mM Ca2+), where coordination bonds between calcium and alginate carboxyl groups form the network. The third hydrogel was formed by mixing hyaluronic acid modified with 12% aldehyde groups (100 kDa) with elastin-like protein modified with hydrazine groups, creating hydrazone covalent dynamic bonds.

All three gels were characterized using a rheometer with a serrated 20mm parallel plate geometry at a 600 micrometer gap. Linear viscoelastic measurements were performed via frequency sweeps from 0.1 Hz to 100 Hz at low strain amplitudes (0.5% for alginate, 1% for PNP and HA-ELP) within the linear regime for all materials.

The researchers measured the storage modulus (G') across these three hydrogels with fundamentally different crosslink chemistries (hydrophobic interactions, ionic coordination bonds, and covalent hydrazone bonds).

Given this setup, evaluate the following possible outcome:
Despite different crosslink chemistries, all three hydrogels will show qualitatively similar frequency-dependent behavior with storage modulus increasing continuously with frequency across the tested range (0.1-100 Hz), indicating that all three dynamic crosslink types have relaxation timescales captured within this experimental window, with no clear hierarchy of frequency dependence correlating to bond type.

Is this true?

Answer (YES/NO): NO